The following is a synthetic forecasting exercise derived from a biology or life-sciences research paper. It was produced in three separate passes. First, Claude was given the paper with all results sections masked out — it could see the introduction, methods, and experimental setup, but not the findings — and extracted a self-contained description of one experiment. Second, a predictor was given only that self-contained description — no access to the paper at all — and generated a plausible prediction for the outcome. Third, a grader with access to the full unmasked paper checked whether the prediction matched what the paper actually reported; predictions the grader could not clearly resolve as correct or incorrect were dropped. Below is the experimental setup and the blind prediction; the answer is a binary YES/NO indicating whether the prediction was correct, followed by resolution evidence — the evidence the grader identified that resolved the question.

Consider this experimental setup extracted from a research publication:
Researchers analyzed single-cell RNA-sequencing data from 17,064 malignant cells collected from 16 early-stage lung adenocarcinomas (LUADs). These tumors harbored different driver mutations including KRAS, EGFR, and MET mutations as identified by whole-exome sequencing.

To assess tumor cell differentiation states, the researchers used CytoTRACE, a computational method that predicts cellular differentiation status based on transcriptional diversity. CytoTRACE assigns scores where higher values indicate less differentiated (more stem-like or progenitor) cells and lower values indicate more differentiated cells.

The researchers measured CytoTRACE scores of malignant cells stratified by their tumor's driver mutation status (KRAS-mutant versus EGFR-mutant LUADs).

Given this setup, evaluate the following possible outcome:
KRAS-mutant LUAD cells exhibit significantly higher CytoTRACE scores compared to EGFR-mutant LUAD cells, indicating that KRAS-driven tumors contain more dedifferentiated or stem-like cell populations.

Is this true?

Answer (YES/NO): YES